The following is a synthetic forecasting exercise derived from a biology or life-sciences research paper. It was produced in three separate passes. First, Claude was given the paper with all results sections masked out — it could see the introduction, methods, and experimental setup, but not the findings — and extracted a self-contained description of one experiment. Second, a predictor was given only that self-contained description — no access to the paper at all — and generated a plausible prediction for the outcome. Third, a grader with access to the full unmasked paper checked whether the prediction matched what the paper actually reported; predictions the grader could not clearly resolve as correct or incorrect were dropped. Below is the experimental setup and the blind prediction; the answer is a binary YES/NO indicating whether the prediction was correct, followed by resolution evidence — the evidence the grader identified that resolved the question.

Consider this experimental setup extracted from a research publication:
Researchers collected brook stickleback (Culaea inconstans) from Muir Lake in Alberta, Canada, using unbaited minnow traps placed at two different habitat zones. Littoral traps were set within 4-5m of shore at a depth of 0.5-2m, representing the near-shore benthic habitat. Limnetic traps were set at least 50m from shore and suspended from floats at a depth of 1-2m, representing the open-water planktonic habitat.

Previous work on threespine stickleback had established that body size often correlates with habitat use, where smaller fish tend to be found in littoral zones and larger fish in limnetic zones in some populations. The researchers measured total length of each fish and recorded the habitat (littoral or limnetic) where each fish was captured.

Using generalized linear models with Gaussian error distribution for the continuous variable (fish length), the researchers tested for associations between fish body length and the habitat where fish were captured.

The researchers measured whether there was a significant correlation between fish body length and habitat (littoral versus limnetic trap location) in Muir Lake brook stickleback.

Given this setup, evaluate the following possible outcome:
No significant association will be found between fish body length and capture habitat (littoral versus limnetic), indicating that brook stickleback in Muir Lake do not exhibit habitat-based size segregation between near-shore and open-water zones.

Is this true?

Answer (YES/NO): NO